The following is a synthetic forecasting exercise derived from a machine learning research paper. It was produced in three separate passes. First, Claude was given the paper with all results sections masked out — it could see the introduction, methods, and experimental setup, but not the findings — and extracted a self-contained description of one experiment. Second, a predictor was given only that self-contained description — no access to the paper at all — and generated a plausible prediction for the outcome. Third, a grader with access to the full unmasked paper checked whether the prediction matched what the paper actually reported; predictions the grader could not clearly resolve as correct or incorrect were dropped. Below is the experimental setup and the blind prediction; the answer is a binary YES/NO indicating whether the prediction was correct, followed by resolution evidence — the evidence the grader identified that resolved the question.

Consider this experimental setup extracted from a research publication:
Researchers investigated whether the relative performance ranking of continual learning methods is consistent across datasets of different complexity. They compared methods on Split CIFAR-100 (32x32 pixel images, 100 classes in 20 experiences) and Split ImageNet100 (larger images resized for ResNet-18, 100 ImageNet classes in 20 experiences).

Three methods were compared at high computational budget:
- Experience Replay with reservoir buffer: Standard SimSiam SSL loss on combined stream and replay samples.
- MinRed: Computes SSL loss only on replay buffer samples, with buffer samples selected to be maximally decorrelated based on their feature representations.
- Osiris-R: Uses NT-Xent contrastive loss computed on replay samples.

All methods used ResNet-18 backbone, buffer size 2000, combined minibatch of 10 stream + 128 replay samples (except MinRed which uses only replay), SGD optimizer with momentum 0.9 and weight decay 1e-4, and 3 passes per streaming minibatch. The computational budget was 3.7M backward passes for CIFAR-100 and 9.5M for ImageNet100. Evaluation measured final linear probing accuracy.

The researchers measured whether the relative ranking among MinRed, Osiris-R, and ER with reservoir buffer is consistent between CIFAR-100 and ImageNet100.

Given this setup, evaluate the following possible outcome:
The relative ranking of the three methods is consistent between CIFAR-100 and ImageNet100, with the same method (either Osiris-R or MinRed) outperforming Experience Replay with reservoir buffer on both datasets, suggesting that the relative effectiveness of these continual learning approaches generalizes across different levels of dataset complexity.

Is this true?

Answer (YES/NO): YES